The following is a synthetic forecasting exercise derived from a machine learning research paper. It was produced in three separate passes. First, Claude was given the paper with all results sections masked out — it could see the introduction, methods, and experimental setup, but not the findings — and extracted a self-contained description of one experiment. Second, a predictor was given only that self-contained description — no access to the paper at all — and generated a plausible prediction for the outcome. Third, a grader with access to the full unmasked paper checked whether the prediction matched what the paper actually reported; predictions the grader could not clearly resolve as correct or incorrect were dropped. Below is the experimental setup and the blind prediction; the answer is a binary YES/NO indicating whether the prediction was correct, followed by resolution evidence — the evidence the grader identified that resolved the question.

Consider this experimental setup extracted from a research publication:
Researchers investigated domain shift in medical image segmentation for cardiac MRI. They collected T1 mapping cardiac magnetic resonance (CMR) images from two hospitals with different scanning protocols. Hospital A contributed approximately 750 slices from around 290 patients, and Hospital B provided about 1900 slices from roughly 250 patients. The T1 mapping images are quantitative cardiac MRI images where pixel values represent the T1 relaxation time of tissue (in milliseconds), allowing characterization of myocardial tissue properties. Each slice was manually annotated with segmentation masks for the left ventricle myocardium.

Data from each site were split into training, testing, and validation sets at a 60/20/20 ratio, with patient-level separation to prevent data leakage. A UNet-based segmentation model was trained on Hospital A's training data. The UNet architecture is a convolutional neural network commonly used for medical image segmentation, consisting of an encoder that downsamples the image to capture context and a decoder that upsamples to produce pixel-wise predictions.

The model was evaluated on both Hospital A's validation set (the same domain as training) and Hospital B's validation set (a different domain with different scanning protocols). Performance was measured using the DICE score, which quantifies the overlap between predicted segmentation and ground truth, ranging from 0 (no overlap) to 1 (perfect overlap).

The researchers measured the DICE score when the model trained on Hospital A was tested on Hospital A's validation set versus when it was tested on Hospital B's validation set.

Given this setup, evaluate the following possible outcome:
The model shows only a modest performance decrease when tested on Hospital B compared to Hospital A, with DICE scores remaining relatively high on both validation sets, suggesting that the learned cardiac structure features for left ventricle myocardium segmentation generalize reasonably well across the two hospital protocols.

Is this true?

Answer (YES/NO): NO